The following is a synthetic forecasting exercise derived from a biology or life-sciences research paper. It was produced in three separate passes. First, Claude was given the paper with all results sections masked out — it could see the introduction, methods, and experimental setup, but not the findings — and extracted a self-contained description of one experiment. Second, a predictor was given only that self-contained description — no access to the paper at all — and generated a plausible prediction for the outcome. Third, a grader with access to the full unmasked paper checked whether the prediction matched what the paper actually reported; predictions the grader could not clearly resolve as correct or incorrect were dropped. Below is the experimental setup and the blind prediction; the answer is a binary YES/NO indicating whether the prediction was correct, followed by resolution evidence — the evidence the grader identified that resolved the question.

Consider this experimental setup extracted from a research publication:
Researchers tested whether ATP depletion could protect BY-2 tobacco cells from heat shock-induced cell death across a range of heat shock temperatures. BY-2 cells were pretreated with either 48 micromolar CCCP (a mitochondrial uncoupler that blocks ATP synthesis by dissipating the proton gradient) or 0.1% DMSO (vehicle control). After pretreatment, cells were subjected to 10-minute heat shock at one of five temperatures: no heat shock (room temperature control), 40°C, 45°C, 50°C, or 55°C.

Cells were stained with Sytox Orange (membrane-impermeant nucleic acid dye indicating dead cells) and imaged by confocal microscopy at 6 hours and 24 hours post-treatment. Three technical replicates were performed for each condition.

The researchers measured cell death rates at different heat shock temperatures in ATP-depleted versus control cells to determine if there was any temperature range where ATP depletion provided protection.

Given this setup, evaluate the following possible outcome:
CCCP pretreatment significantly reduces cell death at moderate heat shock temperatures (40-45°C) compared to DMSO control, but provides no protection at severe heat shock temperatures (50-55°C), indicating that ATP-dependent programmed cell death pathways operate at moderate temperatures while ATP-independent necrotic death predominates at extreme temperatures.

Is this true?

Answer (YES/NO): NO